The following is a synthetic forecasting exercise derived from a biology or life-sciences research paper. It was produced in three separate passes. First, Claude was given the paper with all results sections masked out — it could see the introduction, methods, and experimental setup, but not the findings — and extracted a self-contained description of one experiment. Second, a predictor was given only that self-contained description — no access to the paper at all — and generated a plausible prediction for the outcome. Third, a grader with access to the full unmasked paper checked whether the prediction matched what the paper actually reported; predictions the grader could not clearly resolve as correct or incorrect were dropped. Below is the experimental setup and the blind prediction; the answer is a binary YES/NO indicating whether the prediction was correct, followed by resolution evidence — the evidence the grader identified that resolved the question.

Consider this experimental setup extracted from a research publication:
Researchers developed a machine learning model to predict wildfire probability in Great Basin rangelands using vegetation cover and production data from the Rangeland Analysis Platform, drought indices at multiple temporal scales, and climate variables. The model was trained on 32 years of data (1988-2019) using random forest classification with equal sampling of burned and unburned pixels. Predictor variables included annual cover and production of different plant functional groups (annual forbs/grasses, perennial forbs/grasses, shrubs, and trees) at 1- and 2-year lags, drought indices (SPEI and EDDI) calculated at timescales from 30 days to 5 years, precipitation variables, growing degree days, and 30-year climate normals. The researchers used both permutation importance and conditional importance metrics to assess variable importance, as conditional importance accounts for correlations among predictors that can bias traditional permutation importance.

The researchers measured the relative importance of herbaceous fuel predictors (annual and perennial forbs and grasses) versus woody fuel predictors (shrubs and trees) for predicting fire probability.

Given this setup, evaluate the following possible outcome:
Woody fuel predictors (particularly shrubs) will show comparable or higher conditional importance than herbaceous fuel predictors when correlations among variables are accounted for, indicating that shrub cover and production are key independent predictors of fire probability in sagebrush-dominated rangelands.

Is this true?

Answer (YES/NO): NO